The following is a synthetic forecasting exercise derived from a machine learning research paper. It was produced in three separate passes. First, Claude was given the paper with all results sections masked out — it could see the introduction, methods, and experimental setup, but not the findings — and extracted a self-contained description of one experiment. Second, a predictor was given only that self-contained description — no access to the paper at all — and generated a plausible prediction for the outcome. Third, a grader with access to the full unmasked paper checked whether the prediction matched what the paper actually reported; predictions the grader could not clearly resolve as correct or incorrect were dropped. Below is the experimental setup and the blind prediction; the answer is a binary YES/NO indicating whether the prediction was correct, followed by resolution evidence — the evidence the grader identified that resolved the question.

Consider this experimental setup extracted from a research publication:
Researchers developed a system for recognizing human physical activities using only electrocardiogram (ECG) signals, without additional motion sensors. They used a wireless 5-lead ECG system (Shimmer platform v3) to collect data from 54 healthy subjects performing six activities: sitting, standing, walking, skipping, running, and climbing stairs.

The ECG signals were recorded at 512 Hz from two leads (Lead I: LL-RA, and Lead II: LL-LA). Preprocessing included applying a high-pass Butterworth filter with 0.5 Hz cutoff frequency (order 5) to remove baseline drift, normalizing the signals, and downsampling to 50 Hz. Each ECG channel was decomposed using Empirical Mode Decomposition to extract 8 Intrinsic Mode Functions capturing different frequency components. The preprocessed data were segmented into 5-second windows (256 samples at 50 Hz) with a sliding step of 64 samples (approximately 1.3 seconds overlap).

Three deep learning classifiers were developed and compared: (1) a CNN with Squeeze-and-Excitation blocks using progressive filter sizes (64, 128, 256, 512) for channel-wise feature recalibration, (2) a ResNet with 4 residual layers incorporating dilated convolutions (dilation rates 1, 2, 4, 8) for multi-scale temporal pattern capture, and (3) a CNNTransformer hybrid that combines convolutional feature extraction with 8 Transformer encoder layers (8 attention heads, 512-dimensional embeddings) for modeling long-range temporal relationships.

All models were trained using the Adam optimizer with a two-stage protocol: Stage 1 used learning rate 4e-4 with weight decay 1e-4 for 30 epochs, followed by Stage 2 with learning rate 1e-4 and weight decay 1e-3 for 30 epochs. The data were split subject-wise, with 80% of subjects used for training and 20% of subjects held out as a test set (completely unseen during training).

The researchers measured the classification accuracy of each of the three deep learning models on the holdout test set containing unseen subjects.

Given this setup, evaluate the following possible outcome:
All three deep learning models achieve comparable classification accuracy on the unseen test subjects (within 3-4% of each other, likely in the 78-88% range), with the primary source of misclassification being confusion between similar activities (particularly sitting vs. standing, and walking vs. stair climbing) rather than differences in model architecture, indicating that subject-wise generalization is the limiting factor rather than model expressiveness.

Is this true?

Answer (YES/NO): NO